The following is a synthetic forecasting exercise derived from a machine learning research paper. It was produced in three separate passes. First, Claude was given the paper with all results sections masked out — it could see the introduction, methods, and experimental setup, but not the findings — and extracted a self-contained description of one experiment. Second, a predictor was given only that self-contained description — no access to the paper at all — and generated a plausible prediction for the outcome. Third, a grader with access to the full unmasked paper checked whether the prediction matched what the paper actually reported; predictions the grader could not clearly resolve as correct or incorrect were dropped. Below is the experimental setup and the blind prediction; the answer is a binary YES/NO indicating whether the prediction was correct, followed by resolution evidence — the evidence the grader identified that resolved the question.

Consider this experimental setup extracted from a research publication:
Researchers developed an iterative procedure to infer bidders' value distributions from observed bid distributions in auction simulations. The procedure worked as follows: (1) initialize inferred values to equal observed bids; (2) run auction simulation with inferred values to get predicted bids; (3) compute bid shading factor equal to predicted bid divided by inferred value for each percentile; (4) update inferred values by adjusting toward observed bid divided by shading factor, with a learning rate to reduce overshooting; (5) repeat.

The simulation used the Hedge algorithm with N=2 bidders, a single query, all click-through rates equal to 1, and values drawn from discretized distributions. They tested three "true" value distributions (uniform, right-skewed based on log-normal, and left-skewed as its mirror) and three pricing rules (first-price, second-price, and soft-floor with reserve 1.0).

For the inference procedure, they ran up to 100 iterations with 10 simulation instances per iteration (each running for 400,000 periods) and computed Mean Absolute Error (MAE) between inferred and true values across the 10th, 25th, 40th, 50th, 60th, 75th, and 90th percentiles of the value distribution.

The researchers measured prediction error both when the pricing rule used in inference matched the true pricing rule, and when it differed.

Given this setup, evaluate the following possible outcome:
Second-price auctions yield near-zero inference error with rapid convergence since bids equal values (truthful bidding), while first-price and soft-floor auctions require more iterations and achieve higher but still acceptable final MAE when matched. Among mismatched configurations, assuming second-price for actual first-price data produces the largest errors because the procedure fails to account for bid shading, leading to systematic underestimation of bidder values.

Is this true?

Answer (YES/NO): NO